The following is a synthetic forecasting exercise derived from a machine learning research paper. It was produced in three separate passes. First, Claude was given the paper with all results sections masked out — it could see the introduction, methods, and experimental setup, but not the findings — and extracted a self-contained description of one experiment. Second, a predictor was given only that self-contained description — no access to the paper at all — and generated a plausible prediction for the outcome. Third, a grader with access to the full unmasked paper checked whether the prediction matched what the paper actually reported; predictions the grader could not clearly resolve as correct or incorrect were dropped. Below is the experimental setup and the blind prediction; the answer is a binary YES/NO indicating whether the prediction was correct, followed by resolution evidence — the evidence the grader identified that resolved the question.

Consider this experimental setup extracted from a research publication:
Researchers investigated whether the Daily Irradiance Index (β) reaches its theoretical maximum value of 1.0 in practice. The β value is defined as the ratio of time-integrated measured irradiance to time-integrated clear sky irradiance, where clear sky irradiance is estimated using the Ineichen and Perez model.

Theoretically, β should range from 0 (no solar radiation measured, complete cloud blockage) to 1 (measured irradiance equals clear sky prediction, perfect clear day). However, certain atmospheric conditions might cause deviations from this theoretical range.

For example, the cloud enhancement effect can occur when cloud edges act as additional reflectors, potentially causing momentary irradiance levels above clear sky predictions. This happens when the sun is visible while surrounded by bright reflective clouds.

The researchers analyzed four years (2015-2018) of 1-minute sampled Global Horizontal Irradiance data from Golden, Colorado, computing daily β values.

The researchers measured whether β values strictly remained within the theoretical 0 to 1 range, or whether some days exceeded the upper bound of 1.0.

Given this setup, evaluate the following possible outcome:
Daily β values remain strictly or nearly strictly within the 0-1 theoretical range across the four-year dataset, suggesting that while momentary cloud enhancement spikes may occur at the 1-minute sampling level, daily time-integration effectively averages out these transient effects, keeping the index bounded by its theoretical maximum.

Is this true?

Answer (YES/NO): NO